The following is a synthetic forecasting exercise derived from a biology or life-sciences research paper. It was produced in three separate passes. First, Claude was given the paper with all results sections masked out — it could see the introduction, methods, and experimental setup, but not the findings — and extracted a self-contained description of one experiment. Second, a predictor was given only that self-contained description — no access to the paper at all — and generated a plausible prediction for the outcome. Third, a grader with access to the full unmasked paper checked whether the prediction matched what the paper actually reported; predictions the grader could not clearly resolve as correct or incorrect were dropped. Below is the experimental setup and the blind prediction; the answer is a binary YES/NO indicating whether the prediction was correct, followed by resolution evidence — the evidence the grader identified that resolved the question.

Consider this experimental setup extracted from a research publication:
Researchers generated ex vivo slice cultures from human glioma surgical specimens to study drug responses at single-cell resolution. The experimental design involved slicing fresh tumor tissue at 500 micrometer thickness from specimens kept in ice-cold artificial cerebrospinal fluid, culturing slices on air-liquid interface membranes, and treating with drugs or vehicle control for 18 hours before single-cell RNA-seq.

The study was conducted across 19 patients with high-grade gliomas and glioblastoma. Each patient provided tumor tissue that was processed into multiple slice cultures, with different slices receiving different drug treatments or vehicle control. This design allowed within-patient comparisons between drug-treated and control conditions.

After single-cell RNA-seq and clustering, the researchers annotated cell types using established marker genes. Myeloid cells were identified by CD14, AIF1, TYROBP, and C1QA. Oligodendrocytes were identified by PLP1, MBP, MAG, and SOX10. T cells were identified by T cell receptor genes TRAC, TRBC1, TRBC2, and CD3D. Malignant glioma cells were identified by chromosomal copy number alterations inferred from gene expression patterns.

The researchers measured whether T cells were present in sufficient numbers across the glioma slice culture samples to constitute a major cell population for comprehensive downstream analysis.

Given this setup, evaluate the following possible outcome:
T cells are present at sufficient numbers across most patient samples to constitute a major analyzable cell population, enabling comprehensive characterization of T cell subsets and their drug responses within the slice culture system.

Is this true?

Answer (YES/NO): NO